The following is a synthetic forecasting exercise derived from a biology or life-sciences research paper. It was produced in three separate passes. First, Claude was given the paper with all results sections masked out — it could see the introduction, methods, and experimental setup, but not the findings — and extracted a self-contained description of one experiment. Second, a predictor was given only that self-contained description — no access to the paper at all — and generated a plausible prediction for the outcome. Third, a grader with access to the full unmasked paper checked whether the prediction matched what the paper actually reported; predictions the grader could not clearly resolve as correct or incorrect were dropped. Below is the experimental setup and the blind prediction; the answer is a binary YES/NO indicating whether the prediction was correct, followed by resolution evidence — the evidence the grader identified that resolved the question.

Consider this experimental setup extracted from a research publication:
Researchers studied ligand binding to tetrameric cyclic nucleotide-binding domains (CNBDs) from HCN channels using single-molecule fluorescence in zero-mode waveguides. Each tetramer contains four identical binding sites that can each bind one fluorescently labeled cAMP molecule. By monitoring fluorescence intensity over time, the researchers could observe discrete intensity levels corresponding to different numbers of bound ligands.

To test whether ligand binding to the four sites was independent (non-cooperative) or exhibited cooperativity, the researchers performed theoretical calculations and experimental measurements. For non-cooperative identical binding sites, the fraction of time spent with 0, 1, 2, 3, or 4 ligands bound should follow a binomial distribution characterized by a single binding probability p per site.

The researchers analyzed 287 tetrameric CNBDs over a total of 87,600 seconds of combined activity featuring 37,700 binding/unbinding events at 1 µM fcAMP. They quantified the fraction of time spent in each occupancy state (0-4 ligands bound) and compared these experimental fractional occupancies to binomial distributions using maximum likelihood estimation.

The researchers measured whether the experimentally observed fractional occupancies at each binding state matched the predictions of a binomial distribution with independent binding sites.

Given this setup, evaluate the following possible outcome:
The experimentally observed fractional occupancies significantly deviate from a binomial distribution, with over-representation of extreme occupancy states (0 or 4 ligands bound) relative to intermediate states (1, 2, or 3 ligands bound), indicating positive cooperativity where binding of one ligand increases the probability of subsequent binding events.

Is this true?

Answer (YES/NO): NO